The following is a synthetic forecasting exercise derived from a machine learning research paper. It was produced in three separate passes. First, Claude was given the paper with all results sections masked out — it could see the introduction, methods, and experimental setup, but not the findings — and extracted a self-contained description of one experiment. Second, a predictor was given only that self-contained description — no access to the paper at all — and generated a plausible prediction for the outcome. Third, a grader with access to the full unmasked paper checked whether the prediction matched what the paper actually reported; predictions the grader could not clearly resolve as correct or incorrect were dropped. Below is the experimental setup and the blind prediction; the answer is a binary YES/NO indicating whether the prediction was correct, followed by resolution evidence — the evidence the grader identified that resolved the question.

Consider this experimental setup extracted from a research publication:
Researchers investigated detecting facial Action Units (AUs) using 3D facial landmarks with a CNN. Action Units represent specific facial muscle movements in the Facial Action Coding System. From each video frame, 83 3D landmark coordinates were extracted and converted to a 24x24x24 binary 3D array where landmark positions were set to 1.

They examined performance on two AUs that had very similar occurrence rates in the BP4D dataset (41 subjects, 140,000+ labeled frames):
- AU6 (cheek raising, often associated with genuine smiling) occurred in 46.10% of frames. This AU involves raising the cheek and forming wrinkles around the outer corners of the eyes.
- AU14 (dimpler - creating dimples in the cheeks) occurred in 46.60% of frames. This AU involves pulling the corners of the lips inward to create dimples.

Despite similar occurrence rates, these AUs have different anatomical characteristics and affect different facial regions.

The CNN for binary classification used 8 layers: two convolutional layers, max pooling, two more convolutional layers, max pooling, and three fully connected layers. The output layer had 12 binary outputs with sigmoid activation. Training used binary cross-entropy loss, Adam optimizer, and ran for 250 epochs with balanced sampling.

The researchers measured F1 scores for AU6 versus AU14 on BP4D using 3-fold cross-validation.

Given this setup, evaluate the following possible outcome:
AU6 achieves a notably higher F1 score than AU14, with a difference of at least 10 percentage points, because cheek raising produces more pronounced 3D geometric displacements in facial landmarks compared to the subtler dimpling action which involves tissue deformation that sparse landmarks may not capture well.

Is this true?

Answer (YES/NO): NO